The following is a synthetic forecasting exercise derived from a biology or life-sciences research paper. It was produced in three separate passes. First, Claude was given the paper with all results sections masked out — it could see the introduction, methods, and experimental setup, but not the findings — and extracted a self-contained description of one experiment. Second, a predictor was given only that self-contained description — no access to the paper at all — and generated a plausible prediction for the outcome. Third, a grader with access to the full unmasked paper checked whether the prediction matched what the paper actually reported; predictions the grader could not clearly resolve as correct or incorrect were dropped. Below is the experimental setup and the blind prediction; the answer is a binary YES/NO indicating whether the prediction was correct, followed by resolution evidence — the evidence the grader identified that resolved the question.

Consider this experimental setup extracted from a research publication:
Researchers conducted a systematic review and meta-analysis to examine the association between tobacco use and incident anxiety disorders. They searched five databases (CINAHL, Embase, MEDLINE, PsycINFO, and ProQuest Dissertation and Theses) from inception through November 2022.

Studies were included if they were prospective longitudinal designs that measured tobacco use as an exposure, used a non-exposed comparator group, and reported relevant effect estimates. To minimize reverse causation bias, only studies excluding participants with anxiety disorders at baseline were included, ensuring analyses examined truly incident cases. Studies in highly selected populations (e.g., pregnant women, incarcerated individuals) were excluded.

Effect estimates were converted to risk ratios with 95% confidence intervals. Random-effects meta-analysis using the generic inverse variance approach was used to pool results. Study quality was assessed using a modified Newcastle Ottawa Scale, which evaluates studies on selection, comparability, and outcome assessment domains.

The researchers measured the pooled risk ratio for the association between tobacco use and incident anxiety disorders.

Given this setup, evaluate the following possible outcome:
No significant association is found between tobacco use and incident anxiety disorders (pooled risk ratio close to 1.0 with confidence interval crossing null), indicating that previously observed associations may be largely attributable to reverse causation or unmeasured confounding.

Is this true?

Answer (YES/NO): YES